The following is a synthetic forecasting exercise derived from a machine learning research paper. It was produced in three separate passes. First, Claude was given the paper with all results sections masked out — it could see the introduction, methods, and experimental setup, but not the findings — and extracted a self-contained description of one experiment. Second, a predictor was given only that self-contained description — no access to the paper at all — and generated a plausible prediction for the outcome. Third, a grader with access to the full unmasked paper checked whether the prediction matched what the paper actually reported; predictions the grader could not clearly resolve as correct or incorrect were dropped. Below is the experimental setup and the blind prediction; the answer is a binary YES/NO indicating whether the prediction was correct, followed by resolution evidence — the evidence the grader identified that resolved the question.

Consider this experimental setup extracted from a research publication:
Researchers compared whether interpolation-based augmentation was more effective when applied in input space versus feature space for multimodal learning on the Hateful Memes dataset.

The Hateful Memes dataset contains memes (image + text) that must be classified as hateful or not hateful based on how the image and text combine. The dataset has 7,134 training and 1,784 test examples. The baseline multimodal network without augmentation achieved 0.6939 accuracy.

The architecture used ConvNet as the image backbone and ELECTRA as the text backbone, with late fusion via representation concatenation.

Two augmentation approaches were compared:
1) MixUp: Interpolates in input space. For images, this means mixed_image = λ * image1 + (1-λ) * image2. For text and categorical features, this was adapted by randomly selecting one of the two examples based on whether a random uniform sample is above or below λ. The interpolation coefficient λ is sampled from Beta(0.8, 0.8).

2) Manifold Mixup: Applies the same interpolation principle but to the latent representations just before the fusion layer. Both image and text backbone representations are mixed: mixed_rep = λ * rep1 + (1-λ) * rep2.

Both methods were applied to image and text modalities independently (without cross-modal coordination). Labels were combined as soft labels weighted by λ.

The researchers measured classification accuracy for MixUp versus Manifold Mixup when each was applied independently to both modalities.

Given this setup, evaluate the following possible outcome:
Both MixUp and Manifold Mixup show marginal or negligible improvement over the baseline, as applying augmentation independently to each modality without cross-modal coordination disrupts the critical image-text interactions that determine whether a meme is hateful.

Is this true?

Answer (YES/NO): NO